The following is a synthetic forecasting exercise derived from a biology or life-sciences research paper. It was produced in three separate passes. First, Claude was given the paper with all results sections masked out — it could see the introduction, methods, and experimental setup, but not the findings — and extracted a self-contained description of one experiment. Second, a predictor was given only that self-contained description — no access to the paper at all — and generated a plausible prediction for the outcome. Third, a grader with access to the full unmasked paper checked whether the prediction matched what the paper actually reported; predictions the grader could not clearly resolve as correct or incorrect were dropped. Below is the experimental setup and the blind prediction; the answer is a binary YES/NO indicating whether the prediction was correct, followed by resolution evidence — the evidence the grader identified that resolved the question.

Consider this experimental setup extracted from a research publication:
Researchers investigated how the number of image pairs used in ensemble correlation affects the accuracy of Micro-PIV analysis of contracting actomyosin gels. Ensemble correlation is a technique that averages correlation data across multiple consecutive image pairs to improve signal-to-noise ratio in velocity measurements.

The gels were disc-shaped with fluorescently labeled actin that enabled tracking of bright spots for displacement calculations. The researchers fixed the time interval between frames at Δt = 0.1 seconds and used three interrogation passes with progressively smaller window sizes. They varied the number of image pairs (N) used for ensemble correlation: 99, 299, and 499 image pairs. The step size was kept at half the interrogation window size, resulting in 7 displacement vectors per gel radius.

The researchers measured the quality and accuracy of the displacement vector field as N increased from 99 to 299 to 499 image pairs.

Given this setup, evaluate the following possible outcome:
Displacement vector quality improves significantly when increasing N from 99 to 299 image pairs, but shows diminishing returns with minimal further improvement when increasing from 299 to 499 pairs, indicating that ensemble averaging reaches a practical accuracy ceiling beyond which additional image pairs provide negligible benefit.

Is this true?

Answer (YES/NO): YES